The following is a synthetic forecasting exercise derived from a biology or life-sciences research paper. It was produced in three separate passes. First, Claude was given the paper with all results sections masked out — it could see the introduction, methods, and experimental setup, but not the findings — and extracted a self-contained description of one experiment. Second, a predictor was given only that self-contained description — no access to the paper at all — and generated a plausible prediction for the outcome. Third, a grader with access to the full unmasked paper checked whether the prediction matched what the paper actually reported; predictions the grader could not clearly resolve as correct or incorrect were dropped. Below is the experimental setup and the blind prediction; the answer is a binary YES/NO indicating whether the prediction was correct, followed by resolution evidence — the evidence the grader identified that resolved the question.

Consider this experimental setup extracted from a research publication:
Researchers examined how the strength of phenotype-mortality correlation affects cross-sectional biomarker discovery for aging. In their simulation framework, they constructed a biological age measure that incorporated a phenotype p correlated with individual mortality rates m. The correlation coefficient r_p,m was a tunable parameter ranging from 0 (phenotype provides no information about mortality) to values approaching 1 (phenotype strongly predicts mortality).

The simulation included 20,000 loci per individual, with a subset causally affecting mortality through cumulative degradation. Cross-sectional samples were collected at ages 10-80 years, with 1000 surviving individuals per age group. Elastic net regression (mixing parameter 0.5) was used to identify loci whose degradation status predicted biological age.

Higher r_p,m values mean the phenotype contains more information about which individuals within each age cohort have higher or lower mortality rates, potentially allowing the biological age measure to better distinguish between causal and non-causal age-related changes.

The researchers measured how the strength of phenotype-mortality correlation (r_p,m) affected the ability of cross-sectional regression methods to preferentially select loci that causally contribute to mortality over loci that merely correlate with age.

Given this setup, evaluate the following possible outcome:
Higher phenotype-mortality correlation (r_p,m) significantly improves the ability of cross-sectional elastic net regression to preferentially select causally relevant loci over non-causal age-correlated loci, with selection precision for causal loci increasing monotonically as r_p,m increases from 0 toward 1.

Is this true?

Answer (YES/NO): YES